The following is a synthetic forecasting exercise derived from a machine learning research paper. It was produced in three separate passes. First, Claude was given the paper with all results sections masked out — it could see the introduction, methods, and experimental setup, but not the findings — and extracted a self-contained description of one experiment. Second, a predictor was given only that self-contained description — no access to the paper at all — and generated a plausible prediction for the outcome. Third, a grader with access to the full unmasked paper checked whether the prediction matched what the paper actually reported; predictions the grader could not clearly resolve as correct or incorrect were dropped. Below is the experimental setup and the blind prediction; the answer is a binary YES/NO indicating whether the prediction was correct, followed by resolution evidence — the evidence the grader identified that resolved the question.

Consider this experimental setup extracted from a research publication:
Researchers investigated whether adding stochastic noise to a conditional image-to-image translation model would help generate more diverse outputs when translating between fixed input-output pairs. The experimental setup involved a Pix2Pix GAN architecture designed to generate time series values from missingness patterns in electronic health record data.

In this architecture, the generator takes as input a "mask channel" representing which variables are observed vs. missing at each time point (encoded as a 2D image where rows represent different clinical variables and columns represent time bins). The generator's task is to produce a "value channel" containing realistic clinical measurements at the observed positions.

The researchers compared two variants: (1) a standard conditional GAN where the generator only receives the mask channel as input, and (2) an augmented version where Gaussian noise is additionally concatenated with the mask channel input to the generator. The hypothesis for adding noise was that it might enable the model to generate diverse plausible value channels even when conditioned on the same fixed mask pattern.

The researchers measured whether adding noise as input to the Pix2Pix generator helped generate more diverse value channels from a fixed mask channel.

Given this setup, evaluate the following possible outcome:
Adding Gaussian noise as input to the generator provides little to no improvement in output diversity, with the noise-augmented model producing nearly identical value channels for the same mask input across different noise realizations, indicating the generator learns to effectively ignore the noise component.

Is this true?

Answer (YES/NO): YES